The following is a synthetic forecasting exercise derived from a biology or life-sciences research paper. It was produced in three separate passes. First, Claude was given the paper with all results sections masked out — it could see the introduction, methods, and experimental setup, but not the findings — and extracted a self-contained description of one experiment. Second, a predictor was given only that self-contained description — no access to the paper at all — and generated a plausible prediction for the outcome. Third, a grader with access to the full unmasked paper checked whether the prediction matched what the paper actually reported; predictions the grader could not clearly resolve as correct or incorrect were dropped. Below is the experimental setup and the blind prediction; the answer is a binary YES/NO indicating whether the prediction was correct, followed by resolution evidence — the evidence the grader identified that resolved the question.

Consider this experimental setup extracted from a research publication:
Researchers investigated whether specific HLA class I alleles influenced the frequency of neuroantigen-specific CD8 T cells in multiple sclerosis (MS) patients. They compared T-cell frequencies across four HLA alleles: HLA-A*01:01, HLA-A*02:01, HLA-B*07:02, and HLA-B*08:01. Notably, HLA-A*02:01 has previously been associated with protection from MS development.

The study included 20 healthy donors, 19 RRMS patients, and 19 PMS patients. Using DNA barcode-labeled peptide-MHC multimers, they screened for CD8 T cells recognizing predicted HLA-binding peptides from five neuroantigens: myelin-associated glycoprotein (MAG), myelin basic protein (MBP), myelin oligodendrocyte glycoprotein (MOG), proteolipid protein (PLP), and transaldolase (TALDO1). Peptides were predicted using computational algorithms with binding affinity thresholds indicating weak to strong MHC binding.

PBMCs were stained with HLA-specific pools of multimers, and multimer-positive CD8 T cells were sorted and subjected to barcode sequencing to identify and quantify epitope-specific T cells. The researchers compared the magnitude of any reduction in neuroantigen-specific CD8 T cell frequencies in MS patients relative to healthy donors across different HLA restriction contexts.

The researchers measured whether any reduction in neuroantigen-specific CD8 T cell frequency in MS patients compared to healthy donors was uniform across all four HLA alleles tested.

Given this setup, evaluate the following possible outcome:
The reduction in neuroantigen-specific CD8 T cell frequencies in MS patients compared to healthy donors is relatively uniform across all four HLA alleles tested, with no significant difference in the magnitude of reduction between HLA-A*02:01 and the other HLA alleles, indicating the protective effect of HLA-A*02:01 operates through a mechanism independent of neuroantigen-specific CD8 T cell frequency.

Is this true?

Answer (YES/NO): NO